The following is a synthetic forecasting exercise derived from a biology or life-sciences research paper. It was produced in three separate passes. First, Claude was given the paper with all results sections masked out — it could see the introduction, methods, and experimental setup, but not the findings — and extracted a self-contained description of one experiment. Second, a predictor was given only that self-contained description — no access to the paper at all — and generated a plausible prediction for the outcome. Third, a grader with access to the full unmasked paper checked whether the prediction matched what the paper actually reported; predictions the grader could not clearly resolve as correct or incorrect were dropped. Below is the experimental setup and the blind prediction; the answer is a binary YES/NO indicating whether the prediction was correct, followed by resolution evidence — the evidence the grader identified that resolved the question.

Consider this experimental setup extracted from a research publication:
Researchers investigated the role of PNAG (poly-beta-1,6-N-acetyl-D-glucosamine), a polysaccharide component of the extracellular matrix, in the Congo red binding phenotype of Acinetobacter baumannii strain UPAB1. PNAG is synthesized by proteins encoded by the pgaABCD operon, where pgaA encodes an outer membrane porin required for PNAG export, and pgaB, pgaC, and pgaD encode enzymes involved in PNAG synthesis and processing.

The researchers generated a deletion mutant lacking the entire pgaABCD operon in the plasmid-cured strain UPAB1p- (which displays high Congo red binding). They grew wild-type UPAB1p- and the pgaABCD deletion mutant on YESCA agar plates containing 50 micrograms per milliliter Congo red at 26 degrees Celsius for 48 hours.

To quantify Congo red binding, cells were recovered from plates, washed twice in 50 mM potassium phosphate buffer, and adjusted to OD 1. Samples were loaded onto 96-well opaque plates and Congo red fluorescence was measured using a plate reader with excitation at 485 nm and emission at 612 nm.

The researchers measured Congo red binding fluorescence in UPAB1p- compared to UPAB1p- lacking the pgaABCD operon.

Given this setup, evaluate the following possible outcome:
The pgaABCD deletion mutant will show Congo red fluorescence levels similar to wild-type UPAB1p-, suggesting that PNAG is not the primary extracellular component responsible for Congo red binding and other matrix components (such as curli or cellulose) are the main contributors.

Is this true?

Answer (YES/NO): NO